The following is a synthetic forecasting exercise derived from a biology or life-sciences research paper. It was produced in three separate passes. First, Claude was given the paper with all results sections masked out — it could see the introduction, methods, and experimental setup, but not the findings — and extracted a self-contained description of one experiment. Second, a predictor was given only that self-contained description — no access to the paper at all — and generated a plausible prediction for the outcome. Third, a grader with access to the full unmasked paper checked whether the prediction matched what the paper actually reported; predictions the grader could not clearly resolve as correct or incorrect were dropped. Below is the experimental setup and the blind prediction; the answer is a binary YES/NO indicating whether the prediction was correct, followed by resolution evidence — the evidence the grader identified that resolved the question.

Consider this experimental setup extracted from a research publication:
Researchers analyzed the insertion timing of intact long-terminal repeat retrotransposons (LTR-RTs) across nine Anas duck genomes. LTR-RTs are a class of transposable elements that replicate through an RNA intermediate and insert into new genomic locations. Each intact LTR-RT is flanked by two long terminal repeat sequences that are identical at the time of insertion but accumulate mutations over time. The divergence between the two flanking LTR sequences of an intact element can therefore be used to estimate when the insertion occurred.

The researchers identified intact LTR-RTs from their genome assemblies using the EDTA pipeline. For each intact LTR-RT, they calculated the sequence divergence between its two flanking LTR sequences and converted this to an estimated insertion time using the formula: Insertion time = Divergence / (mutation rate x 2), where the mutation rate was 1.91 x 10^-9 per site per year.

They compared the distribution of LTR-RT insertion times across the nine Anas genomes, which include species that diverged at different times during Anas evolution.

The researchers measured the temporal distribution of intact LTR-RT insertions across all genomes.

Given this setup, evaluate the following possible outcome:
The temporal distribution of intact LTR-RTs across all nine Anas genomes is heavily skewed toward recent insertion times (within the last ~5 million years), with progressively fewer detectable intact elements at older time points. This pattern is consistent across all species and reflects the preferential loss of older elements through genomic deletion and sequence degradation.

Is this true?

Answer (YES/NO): NO